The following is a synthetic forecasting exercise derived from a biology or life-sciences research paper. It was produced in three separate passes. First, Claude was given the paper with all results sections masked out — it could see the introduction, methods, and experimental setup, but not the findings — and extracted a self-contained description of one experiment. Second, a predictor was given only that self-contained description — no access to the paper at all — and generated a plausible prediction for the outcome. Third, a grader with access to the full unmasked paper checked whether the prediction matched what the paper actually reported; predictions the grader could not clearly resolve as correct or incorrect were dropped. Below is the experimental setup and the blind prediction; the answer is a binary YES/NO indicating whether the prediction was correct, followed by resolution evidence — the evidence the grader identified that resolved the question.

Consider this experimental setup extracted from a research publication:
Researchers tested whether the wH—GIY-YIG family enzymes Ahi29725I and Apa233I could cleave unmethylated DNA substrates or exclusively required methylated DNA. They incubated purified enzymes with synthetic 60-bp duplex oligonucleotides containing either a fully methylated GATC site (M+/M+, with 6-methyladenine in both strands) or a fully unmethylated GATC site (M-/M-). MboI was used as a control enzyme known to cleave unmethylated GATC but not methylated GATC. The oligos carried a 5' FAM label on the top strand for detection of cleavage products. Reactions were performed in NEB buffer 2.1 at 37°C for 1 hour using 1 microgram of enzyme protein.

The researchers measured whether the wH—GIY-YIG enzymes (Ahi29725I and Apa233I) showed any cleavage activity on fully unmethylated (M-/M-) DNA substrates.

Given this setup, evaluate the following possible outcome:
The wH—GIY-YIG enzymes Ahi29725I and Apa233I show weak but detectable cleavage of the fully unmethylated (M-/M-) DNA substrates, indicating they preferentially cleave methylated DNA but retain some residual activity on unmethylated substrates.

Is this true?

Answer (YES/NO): NO